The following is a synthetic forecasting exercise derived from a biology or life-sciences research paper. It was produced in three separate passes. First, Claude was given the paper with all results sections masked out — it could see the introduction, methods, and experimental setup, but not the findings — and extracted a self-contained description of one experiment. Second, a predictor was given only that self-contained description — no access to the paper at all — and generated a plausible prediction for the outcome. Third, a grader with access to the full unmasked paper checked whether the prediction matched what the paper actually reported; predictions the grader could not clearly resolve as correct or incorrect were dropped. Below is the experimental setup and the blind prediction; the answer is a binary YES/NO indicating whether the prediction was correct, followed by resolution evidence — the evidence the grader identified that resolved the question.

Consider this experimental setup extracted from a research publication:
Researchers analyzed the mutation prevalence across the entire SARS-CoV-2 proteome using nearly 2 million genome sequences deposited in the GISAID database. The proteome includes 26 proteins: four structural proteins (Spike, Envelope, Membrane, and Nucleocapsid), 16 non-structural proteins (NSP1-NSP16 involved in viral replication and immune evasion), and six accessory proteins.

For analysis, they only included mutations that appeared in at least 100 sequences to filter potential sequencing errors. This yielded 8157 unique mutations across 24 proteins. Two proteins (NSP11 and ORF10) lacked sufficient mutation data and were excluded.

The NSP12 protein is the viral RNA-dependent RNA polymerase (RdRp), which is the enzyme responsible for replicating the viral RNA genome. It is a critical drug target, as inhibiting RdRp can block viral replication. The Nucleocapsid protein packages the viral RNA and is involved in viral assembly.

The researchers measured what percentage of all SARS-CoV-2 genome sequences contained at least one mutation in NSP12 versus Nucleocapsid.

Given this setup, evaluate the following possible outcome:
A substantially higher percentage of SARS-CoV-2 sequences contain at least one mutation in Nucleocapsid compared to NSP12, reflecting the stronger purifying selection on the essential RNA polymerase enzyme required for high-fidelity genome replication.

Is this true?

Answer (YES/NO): NO